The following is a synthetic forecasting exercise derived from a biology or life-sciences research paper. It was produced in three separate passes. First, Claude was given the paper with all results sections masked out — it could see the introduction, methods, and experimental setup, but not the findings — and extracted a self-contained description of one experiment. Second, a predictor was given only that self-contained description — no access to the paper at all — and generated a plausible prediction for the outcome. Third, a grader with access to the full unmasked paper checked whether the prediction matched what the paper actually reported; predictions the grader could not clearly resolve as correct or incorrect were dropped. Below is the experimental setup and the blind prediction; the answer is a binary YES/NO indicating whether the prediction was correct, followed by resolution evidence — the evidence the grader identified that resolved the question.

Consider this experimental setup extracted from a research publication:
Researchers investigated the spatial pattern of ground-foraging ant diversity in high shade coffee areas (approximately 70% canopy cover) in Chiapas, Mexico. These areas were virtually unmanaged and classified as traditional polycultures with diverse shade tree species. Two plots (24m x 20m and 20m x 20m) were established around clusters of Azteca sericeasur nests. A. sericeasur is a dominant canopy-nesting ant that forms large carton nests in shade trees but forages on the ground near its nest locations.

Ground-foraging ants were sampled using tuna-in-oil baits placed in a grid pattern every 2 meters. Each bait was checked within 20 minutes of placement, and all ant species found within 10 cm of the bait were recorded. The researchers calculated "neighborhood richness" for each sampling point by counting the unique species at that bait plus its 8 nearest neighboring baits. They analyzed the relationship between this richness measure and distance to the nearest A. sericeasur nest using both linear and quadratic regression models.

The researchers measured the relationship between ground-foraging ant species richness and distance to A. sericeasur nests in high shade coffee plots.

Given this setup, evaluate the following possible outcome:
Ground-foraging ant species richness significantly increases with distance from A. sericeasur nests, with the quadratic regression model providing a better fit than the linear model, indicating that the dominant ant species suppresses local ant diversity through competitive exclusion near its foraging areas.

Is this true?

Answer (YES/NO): NO